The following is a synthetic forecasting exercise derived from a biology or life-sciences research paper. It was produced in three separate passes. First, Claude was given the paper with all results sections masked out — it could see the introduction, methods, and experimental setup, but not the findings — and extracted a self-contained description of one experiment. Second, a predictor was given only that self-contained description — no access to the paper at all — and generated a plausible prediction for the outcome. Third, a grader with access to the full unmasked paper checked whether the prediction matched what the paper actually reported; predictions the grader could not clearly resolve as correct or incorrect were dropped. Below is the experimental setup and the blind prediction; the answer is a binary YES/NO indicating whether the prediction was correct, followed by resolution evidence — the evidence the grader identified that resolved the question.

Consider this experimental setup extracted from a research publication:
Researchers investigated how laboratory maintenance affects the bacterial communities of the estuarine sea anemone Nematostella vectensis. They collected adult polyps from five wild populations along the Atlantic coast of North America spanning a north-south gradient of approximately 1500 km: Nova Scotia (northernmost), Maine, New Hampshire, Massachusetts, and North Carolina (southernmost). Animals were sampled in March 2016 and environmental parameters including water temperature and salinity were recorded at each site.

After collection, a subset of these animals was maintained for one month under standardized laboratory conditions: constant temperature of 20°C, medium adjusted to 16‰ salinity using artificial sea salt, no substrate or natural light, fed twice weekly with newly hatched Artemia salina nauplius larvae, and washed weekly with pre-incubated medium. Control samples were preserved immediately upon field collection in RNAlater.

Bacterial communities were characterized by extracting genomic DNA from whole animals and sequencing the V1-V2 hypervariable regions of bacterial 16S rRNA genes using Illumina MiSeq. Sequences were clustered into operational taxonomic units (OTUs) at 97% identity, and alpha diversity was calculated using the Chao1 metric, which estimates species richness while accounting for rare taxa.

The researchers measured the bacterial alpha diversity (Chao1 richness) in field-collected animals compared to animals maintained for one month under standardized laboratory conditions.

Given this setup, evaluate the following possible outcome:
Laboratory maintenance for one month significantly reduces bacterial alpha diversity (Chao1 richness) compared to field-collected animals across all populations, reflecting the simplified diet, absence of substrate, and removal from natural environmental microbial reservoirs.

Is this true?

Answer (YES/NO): YES